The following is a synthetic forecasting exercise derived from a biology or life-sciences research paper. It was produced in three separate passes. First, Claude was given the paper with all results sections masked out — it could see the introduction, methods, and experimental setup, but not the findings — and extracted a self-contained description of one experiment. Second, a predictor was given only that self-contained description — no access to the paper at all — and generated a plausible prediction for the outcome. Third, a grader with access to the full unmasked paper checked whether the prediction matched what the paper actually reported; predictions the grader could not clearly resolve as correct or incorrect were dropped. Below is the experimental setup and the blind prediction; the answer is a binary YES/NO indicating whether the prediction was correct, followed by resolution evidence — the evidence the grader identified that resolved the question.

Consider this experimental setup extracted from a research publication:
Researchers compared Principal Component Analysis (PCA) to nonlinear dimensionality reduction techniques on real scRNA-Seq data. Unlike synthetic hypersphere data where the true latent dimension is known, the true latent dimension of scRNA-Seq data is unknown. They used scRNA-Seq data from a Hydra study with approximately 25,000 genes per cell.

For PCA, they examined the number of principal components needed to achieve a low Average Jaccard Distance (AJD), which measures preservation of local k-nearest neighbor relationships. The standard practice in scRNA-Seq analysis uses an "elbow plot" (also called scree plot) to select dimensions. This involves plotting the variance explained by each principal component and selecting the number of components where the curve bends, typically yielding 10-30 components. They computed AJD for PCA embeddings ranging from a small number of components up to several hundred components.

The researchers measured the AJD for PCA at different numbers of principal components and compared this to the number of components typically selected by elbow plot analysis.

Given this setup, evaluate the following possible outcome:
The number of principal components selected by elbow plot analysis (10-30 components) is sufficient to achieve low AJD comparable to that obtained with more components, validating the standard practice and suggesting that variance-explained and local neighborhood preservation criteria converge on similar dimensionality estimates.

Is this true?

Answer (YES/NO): NO